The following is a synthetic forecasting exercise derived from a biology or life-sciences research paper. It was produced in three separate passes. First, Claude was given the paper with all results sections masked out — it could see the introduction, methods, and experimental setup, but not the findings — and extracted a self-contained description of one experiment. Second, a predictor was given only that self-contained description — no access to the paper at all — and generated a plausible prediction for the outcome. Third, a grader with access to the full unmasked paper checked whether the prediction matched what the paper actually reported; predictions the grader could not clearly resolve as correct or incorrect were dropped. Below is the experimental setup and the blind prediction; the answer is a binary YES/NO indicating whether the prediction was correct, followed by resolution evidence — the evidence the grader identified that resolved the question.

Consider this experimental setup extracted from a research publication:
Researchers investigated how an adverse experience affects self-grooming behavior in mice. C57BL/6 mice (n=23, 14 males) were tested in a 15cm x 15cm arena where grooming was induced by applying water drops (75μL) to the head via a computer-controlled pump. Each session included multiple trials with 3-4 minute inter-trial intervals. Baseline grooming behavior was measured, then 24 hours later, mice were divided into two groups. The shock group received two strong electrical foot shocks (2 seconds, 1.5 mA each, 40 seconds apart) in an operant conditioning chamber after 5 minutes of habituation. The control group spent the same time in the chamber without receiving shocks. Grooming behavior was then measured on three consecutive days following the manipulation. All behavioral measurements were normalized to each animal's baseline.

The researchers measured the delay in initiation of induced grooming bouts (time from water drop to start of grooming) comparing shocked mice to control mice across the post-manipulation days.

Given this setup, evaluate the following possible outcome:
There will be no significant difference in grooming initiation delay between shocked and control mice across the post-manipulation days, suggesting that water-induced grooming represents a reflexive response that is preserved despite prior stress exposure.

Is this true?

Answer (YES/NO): NO